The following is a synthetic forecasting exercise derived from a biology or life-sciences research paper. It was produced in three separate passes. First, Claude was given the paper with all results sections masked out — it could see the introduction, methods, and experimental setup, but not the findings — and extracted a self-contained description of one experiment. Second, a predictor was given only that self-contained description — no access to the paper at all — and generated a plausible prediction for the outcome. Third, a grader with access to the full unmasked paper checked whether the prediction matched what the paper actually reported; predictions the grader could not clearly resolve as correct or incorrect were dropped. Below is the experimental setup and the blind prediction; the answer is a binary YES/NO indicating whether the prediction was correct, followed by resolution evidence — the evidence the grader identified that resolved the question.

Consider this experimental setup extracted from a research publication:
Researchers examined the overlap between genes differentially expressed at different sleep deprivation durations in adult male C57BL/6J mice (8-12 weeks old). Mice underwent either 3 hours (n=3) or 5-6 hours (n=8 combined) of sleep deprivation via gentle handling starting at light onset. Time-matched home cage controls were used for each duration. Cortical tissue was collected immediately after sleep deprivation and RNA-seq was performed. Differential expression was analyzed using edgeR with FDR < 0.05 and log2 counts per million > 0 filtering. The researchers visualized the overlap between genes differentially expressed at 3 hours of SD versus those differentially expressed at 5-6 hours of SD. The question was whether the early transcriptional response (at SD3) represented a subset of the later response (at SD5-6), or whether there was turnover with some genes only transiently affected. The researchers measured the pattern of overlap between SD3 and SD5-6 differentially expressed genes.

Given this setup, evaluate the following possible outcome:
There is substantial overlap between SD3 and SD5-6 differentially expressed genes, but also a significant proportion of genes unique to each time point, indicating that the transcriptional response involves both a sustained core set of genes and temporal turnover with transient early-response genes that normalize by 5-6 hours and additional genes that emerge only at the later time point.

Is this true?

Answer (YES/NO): NO